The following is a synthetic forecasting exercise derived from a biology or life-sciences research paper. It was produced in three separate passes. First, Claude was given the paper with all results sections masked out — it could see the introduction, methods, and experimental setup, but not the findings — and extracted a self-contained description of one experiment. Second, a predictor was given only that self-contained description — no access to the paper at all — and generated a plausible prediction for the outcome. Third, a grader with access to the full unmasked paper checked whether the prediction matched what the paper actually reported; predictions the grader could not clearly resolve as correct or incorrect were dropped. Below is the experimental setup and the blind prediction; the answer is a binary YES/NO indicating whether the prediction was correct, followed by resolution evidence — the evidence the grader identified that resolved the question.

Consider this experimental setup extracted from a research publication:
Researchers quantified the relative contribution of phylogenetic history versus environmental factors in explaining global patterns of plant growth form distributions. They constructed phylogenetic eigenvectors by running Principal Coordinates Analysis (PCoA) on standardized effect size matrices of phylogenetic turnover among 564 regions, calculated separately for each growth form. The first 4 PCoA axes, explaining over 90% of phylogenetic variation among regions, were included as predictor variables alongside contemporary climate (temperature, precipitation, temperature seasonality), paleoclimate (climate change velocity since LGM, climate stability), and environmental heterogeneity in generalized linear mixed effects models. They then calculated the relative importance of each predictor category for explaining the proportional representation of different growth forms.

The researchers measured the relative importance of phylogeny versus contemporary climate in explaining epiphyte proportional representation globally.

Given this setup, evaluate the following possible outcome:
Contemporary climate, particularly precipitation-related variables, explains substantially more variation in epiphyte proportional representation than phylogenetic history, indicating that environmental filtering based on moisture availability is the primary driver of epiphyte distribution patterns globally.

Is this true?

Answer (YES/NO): YES